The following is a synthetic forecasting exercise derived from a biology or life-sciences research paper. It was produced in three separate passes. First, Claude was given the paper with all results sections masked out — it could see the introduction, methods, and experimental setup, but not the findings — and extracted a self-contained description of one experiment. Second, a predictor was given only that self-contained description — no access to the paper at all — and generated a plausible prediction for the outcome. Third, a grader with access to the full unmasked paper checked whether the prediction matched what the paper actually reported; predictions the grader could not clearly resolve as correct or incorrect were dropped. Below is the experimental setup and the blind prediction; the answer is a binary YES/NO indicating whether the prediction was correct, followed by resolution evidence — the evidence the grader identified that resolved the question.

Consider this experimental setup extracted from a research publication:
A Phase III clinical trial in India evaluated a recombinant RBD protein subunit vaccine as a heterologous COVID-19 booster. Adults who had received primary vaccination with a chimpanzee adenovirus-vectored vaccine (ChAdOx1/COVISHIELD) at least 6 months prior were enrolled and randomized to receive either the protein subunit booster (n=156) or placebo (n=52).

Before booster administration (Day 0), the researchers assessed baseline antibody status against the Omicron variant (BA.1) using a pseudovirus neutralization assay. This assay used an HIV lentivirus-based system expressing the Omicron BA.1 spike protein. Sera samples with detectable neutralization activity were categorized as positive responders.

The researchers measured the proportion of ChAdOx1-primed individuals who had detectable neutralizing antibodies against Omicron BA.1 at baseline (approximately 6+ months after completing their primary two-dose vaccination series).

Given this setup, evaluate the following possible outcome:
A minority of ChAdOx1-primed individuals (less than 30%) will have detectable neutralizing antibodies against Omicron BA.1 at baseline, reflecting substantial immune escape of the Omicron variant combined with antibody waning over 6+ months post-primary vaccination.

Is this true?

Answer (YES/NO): NO